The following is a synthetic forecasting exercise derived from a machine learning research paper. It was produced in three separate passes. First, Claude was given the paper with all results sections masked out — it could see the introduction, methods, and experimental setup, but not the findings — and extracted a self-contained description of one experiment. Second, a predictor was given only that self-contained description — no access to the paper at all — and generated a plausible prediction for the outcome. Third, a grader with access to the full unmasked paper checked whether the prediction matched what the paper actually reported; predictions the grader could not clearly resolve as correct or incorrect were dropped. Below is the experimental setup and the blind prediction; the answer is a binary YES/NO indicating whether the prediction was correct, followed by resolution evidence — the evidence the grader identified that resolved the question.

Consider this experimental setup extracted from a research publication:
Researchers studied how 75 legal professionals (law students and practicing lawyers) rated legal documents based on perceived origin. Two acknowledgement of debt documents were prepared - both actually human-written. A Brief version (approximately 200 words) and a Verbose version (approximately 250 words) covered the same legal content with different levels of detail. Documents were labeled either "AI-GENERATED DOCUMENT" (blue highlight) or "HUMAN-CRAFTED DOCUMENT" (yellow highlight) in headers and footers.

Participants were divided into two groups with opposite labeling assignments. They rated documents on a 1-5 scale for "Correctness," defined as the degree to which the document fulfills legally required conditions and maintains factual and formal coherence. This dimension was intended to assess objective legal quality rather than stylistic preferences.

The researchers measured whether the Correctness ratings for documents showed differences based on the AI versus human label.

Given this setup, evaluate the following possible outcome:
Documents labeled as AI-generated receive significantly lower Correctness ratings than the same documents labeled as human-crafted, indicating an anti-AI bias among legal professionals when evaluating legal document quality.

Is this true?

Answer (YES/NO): YES